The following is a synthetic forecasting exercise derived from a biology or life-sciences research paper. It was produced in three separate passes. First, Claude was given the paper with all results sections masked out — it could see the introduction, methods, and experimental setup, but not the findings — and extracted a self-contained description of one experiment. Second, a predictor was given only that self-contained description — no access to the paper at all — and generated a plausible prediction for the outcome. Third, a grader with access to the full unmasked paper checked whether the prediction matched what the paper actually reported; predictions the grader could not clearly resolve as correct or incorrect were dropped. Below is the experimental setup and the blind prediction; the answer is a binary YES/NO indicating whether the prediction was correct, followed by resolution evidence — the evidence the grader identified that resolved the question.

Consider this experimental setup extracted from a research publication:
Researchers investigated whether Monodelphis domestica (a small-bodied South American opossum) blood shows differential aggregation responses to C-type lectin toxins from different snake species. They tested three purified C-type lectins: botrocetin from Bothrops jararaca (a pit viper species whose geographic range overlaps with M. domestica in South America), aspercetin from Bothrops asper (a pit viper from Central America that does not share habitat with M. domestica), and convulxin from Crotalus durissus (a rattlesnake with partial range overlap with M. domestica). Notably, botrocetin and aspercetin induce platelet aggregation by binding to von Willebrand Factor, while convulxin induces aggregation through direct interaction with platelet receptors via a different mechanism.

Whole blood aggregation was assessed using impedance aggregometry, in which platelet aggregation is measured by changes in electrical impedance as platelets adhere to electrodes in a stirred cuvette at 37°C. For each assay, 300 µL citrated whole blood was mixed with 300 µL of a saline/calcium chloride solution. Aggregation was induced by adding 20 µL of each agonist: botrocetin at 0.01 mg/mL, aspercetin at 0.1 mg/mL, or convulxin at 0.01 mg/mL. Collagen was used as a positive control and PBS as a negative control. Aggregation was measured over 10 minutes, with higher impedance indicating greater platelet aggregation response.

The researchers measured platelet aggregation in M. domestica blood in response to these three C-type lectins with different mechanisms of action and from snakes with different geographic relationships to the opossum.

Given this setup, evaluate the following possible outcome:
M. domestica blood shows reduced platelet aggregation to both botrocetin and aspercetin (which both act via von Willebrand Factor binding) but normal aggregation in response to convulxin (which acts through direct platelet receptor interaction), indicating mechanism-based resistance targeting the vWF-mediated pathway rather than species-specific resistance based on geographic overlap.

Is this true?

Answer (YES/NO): NO